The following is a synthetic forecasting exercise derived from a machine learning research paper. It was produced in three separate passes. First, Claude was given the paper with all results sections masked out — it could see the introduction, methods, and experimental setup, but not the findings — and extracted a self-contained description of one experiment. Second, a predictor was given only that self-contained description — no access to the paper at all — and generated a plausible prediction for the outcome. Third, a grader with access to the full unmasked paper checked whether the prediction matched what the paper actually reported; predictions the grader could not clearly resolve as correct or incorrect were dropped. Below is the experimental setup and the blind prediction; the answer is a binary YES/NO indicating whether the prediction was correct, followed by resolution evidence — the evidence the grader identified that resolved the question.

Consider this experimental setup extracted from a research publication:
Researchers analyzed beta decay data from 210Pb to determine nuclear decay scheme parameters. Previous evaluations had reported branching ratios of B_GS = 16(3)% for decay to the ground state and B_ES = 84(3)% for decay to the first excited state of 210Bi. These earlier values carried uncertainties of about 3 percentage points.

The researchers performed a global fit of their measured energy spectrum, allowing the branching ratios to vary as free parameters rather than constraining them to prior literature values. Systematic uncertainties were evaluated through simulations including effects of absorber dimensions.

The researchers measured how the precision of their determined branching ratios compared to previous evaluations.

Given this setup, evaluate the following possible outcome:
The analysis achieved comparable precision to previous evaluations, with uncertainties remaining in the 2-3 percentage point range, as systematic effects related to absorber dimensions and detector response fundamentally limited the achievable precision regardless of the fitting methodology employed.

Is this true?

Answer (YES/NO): NO